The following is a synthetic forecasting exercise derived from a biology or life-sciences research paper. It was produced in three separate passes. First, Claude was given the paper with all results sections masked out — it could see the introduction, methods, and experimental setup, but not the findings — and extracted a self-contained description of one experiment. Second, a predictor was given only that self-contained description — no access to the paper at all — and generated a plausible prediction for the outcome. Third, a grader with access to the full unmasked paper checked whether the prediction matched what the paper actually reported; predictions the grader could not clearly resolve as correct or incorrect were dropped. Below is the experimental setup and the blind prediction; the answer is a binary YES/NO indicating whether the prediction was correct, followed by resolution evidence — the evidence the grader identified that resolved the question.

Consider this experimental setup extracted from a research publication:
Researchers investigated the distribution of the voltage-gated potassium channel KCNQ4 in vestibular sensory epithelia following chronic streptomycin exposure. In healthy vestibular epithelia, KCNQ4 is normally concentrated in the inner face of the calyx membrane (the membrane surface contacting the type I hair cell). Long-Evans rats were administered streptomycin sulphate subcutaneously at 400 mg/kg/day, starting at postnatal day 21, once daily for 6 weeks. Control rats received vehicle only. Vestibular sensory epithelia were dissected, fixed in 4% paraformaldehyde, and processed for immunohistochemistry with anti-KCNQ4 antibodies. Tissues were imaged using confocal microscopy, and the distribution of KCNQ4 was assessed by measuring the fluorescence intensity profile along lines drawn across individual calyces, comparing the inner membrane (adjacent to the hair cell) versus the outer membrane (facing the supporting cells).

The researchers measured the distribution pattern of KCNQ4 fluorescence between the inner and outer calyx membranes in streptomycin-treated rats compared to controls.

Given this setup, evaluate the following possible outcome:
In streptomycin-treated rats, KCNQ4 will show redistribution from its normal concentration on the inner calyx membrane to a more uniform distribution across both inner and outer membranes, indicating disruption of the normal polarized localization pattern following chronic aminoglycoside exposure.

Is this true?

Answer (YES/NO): YES